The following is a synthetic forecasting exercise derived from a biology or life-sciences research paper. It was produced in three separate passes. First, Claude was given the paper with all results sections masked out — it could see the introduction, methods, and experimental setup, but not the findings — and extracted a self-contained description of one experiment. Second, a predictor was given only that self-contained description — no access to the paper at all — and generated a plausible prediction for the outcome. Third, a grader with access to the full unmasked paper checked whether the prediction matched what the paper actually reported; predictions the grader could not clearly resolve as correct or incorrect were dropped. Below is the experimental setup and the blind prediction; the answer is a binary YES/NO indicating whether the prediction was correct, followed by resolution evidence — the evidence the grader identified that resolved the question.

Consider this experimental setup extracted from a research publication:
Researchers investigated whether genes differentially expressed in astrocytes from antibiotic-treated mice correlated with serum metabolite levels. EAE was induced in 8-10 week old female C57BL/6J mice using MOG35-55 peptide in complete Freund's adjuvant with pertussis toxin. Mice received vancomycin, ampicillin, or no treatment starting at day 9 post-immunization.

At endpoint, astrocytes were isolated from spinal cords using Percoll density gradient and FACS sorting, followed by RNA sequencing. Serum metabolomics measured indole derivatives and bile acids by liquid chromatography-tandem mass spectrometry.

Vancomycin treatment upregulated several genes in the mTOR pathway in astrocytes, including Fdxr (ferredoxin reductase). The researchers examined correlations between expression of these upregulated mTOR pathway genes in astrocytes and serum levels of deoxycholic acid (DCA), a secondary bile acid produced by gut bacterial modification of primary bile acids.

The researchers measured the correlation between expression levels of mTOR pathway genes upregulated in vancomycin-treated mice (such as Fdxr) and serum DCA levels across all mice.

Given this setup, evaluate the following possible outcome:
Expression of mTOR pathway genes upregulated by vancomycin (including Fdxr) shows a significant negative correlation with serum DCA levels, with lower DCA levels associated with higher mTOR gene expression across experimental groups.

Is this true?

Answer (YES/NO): YES